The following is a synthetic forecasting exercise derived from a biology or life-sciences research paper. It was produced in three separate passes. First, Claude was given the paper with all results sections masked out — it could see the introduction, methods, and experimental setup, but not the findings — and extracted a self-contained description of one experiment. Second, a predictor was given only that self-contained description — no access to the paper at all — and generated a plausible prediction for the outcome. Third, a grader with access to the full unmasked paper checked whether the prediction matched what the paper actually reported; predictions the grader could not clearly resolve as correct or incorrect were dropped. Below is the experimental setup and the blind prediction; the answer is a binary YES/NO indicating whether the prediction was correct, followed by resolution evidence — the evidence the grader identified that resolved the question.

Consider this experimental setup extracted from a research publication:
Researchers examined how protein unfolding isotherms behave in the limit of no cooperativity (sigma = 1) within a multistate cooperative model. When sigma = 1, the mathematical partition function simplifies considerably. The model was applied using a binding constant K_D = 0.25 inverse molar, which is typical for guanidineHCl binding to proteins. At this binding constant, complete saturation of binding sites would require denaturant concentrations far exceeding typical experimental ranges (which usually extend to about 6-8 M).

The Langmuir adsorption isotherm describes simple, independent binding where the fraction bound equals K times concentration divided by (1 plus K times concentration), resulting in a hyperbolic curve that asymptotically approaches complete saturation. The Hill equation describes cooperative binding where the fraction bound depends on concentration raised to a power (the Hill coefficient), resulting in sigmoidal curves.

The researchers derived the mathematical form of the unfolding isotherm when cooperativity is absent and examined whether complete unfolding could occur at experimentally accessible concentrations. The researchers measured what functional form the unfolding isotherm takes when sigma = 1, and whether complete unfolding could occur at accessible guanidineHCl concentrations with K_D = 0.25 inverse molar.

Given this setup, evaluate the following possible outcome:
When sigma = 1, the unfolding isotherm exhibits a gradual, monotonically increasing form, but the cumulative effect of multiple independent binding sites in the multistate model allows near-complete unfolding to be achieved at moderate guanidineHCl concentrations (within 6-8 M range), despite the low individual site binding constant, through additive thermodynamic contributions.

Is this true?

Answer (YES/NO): NO